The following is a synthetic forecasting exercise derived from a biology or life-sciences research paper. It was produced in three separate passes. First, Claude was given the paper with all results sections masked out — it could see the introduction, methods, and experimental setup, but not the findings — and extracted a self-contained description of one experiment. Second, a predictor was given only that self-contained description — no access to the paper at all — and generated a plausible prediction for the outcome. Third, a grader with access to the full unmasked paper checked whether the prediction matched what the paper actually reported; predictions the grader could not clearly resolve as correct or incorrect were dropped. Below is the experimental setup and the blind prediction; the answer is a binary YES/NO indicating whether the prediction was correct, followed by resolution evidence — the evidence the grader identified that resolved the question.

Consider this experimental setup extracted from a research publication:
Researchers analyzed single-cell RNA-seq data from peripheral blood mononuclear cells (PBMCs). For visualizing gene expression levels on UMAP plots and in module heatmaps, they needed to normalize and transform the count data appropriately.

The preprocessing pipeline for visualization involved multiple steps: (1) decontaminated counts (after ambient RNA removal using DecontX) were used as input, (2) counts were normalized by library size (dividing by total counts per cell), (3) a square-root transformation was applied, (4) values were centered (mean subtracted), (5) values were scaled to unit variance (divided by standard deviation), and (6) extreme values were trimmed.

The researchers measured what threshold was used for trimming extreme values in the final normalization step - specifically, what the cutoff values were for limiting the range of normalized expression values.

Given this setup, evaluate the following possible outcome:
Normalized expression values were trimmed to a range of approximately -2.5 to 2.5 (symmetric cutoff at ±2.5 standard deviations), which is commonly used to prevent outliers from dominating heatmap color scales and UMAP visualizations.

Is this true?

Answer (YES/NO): NO